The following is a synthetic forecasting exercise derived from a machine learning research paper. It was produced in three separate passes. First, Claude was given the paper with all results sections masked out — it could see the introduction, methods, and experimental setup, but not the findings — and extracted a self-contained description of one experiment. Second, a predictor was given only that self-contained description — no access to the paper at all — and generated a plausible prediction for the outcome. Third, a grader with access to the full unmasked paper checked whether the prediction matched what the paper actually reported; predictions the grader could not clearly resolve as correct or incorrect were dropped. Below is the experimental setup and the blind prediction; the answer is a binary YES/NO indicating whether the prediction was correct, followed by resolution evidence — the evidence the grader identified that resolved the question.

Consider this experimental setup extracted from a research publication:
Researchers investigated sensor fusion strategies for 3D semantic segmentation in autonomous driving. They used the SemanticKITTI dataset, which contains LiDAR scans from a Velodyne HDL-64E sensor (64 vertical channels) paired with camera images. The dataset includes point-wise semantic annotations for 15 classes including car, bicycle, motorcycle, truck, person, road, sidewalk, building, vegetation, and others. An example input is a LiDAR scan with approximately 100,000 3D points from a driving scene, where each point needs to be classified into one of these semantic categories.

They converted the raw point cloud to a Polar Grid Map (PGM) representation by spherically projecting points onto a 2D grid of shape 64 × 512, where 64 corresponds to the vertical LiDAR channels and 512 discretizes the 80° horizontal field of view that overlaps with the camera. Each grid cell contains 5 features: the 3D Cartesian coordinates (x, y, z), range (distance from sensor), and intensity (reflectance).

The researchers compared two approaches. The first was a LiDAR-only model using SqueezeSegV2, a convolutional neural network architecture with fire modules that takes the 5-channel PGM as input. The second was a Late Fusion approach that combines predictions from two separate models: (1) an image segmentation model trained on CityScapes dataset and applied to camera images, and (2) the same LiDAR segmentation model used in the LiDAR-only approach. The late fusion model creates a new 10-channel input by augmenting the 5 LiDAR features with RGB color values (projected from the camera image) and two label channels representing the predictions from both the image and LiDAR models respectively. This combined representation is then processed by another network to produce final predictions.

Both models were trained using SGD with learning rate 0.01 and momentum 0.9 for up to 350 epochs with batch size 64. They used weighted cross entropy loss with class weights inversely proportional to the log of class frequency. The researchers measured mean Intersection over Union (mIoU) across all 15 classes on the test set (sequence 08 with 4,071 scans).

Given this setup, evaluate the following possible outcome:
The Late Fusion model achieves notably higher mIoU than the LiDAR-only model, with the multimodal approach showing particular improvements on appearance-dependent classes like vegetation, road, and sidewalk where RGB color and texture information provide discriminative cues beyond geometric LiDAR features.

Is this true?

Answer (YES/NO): NO